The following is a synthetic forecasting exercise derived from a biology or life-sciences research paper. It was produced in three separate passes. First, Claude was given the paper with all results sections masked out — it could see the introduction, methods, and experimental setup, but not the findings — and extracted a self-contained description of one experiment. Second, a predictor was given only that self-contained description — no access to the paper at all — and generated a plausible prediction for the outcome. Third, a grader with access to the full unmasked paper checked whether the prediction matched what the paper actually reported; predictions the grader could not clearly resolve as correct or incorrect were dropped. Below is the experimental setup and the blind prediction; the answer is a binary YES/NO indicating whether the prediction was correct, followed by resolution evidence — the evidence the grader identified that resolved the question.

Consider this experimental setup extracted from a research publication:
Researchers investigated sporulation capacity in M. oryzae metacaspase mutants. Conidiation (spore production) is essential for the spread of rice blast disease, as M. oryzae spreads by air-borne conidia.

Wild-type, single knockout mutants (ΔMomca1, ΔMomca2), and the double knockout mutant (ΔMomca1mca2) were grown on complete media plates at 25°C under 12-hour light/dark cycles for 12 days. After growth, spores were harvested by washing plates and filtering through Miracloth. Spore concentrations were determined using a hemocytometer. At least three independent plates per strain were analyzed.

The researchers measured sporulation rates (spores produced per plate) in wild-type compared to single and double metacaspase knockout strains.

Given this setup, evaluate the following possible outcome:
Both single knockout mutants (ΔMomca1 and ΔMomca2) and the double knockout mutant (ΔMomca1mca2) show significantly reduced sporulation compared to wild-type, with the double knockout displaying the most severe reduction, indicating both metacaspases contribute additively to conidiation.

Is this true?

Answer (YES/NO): NO